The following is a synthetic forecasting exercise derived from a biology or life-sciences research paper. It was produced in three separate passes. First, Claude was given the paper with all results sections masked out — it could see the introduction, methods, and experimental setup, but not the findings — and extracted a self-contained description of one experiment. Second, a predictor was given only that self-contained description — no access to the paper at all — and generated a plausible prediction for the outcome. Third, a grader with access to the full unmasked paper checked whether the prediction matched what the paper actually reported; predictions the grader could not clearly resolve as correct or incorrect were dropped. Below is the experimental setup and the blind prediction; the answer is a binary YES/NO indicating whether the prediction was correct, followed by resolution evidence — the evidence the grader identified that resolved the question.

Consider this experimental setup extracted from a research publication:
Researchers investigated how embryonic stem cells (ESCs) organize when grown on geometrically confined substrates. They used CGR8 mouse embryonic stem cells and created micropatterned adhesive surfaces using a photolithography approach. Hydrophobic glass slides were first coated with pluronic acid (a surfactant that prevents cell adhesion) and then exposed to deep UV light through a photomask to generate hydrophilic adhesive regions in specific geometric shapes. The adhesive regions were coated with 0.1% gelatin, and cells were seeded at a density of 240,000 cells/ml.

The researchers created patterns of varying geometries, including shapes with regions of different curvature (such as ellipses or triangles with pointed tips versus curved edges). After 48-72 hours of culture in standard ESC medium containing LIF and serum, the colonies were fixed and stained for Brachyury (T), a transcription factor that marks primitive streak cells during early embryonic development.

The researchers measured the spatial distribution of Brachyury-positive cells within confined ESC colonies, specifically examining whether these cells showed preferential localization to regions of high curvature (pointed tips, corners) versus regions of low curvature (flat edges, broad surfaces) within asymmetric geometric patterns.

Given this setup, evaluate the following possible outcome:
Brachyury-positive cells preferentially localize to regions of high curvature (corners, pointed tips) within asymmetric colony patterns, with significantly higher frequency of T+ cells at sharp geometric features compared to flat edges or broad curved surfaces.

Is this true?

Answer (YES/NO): YES